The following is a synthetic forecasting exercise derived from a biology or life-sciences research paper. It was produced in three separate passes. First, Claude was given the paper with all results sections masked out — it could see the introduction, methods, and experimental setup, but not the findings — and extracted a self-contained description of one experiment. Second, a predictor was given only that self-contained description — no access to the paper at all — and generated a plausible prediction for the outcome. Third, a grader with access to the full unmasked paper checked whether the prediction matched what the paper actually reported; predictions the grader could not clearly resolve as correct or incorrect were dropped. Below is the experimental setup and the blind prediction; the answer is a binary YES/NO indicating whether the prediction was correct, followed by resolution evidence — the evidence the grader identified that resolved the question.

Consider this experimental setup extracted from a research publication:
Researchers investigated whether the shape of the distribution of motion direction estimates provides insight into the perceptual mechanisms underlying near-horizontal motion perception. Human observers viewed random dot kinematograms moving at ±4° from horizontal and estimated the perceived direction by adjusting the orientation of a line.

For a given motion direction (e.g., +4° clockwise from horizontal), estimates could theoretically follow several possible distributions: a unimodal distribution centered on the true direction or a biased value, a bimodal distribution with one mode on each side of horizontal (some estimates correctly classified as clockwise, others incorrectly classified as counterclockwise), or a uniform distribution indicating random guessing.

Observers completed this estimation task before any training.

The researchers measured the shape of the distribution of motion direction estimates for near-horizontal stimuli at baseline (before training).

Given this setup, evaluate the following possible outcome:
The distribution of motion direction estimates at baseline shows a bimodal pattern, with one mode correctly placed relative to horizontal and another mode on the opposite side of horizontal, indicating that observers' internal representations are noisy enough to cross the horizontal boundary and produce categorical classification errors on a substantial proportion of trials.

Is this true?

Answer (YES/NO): YES